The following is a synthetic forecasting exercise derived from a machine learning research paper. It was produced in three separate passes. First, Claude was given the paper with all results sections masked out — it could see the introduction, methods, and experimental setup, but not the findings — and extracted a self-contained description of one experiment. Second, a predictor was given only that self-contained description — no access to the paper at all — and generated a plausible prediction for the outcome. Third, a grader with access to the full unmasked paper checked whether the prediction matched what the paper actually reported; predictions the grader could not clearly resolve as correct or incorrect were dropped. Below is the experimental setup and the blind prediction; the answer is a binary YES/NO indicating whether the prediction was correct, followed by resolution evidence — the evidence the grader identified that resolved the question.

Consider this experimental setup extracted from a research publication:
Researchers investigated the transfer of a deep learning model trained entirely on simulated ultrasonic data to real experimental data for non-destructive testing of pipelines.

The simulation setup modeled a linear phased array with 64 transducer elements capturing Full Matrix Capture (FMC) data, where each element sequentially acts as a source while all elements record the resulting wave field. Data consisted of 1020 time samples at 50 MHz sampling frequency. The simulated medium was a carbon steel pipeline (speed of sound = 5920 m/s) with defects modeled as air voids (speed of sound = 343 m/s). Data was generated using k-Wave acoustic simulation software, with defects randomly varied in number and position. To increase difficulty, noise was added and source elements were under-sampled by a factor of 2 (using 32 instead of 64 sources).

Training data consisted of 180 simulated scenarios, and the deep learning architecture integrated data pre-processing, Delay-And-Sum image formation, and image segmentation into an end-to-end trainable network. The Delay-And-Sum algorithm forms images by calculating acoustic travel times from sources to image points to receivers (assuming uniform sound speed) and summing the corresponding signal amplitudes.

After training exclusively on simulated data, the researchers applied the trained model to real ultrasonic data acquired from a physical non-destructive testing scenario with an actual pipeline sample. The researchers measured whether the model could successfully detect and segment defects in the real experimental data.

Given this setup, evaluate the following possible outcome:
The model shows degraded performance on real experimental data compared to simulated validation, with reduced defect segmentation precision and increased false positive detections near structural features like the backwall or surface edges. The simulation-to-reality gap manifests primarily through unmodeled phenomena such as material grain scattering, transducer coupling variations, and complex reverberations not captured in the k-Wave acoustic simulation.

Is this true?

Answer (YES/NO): NO